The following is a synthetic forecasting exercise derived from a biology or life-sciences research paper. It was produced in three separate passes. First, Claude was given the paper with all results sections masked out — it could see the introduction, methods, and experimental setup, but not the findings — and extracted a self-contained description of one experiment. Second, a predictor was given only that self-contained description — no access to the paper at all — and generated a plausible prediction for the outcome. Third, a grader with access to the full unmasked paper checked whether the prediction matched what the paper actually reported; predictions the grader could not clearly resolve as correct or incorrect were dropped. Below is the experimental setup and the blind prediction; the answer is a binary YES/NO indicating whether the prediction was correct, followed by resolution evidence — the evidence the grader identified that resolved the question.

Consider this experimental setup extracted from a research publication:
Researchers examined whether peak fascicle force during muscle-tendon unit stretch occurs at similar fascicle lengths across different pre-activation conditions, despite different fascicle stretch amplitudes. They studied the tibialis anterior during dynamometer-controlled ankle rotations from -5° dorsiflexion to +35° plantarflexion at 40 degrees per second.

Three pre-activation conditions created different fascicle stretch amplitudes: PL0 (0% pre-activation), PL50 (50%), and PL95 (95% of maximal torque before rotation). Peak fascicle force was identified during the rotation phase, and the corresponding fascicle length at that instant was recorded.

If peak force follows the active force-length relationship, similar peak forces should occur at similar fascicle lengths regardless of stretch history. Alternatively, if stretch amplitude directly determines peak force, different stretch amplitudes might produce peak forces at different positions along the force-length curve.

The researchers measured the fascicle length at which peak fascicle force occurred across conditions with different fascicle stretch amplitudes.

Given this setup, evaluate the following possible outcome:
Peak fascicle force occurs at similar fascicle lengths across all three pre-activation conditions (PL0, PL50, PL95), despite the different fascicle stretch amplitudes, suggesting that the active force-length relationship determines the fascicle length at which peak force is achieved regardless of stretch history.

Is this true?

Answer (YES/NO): YES